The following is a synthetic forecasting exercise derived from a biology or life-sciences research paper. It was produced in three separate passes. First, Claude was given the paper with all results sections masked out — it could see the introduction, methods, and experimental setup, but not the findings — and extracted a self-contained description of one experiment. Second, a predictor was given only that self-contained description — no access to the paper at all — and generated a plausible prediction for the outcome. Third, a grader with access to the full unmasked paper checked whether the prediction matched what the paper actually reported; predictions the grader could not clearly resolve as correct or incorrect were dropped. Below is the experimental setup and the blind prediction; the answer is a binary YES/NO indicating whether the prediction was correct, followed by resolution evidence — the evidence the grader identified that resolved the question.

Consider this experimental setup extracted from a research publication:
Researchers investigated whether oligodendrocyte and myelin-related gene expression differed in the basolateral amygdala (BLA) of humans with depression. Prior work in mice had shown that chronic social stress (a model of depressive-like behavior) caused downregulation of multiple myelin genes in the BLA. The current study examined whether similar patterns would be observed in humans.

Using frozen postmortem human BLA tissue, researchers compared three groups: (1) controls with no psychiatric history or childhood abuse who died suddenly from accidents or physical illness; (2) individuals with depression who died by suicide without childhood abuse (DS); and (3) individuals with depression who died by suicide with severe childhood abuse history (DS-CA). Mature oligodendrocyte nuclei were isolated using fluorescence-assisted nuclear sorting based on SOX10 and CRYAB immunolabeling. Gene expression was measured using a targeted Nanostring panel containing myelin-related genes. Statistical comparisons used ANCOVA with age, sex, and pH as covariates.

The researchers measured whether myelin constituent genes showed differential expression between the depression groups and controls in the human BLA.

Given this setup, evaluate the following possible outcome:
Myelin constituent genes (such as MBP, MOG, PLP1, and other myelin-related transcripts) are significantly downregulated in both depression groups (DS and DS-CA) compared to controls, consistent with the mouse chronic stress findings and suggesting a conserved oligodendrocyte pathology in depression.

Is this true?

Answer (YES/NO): NO